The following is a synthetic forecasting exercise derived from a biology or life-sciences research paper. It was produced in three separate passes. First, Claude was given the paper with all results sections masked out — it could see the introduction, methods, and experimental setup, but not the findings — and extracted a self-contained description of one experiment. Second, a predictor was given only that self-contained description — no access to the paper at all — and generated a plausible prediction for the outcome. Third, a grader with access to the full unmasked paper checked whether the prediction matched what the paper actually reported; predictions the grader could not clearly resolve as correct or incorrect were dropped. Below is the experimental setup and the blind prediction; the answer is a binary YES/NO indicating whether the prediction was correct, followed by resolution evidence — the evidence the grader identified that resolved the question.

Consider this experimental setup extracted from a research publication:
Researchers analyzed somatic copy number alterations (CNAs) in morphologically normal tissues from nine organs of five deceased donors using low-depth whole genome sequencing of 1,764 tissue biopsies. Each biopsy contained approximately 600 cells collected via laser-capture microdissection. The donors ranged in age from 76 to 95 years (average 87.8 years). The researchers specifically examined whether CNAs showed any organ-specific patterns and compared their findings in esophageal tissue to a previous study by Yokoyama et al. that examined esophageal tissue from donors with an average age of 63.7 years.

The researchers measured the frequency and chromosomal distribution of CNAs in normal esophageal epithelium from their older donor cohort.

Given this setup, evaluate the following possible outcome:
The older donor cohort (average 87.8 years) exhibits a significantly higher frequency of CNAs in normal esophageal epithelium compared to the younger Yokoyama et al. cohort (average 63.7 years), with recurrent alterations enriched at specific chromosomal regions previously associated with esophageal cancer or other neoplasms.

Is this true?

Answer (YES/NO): NO